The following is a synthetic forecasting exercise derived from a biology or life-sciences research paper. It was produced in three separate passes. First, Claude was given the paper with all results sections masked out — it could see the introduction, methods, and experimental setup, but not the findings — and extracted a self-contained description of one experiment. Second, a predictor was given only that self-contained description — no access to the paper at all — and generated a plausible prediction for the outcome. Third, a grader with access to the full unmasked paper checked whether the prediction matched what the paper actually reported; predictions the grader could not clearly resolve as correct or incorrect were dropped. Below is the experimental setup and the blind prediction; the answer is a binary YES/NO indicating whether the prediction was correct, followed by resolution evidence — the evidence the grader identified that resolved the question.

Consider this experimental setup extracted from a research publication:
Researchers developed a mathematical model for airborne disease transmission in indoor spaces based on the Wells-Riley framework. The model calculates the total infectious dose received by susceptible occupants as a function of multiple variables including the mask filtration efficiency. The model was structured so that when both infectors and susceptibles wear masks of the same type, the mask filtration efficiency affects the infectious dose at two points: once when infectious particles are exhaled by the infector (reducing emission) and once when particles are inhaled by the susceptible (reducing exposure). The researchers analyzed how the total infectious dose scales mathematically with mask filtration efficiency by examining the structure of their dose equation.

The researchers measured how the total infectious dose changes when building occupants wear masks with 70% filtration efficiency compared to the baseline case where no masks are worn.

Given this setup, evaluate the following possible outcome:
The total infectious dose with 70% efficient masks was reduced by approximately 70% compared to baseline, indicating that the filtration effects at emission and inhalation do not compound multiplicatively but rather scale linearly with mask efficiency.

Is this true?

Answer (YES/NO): NO